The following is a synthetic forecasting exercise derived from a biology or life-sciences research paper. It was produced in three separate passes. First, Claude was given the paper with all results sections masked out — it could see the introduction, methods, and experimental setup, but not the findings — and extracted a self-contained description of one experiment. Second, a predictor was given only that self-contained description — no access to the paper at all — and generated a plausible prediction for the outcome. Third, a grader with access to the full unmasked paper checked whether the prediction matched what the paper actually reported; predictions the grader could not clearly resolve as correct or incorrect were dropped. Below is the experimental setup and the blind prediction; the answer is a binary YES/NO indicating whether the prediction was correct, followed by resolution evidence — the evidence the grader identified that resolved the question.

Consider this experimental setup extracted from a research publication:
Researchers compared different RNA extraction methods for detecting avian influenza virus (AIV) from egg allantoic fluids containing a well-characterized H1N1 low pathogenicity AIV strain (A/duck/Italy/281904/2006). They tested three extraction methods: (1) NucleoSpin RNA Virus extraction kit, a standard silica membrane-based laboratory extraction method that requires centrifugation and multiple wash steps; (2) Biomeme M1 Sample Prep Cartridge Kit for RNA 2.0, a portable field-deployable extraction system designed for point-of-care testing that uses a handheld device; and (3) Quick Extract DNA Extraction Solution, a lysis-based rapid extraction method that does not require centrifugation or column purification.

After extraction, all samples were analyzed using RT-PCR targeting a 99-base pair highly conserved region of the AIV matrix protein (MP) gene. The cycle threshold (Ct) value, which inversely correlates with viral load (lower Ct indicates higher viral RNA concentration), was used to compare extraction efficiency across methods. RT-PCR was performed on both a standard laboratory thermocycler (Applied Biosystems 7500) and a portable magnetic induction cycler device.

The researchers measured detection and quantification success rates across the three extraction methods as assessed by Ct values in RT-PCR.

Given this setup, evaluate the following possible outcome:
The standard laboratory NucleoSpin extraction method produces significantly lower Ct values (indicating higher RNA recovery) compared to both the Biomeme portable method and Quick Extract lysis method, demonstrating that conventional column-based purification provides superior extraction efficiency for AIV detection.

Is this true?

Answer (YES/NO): NO